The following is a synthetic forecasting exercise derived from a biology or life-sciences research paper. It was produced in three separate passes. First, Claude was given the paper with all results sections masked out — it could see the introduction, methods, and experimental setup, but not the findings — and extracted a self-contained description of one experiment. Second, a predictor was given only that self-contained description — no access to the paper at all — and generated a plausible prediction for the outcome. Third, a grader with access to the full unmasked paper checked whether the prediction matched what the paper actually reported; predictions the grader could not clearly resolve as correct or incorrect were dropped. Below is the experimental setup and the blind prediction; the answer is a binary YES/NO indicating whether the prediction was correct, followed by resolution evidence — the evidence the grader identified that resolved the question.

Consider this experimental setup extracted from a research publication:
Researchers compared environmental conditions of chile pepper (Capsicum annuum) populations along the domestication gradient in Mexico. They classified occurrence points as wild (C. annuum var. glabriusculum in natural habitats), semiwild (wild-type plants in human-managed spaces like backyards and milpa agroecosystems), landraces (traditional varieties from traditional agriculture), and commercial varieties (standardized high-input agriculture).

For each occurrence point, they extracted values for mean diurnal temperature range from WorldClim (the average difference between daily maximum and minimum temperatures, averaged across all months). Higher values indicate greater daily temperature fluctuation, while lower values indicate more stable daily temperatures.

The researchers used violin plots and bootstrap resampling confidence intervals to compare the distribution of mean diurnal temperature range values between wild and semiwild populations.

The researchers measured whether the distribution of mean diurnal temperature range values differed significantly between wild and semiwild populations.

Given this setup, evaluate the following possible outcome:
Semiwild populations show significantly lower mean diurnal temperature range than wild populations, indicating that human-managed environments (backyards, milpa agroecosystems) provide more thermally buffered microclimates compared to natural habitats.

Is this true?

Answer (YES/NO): NO